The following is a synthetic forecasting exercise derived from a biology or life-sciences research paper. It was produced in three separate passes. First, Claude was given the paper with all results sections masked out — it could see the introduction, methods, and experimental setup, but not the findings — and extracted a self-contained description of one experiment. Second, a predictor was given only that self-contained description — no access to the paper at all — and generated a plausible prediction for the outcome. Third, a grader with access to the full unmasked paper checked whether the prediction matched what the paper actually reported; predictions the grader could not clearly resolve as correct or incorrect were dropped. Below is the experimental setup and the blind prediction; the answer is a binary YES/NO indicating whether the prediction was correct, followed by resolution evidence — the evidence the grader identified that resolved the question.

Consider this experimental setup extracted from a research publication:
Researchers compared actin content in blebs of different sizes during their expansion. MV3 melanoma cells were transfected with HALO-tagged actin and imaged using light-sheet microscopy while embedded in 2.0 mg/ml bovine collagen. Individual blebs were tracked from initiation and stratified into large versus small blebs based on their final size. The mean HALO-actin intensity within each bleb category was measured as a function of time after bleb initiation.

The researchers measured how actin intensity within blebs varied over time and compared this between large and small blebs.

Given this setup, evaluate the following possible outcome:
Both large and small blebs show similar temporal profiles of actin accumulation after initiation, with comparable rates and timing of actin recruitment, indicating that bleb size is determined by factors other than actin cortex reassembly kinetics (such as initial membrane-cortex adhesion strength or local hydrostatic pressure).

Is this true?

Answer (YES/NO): NO